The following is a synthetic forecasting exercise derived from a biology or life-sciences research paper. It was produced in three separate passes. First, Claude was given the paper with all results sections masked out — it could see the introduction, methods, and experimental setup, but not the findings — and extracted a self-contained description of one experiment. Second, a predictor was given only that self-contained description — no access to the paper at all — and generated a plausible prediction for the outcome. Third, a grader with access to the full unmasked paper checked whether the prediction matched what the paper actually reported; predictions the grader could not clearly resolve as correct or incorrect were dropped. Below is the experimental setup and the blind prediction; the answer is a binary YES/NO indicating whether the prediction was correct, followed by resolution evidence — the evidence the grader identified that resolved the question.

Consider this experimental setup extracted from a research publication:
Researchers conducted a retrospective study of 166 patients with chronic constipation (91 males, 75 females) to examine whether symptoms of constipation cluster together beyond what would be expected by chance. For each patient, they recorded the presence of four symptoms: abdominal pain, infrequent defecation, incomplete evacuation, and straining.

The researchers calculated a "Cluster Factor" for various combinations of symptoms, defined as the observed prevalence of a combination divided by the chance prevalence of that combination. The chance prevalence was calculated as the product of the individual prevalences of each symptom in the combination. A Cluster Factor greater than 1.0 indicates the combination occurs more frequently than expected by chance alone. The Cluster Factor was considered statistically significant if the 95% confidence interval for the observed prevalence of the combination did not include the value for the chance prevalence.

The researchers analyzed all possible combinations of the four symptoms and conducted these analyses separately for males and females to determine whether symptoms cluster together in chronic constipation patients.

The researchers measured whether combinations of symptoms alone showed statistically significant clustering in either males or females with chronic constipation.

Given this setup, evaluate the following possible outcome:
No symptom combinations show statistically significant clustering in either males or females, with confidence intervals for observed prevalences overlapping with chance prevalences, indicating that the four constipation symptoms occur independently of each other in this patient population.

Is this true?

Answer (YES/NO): YES